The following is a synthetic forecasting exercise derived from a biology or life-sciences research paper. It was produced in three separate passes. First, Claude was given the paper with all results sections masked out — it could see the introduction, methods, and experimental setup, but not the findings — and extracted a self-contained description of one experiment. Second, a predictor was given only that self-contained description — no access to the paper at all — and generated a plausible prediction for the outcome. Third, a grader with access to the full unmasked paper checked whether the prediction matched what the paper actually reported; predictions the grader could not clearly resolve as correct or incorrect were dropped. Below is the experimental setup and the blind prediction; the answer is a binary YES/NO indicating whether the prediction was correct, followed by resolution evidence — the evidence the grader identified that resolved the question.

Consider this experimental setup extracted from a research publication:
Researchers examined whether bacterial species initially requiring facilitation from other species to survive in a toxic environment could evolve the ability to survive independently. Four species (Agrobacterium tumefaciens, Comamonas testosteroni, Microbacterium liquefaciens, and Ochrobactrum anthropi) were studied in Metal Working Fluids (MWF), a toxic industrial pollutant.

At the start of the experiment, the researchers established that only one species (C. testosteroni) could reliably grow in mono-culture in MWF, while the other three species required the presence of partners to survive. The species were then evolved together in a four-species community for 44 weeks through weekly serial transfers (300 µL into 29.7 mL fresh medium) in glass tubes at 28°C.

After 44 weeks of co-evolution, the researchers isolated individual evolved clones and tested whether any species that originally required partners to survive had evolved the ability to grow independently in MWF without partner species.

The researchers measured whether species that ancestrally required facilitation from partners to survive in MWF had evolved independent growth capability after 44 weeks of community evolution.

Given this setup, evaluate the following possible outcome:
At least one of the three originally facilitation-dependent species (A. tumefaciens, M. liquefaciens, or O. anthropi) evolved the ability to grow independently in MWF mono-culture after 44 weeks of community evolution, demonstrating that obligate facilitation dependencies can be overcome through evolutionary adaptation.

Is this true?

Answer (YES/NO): YES